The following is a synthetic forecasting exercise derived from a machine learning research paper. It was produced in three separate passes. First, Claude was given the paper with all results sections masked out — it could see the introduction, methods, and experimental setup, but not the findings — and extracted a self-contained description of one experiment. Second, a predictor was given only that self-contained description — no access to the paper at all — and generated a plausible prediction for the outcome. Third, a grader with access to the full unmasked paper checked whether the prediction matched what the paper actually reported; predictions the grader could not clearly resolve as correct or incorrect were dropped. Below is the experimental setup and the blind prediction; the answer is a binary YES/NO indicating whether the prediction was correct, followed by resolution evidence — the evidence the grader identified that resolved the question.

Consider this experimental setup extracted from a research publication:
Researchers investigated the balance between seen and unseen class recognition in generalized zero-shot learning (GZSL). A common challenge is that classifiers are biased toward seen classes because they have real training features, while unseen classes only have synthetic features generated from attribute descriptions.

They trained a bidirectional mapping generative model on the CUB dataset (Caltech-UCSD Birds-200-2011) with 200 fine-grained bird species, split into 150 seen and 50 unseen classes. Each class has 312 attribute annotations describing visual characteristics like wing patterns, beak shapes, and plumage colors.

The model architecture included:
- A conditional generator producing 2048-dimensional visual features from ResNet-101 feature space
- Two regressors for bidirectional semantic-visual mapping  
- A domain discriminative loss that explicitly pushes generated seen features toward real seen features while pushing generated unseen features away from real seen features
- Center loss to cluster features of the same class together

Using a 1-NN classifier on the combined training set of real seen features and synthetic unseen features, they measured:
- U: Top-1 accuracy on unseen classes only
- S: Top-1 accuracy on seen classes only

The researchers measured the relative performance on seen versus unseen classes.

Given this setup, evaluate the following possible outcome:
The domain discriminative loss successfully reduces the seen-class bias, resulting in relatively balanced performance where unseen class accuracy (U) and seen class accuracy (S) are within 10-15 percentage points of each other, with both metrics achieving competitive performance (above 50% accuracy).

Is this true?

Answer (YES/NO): YES